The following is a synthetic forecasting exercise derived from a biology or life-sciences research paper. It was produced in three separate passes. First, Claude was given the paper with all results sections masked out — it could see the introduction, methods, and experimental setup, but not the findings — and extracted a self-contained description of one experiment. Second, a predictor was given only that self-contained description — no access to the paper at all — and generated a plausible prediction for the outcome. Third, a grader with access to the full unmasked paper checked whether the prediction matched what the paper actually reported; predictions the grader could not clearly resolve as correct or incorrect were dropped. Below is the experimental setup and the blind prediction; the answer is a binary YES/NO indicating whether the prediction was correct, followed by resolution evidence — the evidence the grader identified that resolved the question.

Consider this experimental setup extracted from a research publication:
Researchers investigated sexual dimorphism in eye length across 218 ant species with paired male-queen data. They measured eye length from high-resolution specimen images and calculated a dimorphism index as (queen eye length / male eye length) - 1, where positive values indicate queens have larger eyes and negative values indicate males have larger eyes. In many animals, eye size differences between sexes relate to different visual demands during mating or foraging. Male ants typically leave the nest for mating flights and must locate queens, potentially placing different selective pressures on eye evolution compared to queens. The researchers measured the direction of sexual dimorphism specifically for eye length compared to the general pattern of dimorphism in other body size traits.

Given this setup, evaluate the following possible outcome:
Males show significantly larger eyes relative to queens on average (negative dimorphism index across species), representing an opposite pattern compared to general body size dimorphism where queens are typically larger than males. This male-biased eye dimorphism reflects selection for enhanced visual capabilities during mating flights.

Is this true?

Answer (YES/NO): YES